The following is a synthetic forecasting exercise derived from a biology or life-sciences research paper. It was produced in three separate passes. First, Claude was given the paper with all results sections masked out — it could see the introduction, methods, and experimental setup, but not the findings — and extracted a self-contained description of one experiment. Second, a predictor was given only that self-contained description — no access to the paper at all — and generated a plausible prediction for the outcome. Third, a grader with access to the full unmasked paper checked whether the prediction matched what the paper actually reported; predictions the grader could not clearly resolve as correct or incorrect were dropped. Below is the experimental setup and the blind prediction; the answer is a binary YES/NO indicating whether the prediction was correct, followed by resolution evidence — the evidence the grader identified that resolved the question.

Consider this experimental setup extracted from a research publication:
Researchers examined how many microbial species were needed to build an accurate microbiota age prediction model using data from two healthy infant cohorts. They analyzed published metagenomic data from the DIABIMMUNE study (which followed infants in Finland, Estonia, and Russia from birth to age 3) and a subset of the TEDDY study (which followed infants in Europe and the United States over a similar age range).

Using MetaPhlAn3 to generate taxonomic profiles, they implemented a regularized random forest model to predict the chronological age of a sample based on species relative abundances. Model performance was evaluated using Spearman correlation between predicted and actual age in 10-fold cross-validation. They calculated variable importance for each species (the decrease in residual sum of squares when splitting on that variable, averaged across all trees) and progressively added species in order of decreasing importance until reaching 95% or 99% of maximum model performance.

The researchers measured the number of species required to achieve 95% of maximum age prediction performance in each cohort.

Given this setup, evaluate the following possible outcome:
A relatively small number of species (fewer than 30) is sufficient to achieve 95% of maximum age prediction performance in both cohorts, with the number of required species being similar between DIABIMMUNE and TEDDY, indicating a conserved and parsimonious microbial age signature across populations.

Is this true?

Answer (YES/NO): YES